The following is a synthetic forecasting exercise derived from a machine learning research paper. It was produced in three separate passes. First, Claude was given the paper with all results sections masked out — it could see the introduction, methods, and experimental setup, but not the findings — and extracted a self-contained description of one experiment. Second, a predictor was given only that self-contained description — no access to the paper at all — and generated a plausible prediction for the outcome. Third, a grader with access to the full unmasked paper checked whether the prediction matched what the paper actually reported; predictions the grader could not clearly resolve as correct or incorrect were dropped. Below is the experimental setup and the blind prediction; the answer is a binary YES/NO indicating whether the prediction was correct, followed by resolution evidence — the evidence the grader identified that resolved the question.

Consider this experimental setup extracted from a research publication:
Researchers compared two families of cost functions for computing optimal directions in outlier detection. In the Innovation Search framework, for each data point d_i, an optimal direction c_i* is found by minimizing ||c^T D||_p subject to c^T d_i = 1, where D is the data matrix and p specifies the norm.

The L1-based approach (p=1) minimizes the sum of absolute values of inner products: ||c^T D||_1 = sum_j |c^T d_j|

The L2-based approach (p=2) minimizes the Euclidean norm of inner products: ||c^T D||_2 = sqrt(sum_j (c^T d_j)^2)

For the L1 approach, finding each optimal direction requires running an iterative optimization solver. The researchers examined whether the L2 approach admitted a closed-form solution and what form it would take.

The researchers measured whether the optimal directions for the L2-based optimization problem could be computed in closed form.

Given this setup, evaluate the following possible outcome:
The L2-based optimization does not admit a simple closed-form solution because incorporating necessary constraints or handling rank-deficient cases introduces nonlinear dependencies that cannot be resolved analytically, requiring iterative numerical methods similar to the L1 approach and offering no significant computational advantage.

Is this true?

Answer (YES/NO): NO